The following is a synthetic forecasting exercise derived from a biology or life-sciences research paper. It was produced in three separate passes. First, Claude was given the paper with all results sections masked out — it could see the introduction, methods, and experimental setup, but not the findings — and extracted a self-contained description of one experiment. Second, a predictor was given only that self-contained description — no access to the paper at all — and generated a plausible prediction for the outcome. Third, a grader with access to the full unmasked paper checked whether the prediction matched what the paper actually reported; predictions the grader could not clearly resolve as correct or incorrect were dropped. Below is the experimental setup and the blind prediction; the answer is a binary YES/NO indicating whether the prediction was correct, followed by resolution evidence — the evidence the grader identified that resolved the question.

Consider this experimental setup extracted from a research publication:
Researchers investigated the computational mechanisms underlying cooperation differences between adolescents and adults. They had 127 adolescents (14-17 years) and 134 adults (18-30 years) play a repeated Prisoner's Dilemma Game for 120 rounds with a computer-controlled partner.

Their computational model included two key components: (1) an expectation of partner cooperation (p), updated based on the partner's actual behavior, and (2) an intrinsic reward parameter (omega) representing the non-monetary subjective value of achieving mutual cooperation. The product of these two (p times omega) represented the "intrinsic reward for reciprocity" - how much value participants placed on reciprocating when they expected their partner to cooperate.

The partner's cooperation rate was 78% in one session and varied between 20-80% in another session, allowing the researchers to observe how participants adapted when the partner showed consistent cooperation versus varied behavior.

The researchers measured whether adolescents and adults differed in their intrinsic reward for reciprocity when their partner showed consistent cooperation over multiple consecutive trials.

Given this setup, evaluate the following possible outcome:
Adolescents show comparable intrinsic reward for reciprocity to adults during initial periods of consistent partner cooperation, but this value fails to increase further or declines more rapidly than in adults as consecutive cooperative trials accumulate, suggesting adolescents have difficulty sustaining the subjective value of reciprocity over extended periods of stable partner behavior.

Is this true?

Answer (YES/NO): NO